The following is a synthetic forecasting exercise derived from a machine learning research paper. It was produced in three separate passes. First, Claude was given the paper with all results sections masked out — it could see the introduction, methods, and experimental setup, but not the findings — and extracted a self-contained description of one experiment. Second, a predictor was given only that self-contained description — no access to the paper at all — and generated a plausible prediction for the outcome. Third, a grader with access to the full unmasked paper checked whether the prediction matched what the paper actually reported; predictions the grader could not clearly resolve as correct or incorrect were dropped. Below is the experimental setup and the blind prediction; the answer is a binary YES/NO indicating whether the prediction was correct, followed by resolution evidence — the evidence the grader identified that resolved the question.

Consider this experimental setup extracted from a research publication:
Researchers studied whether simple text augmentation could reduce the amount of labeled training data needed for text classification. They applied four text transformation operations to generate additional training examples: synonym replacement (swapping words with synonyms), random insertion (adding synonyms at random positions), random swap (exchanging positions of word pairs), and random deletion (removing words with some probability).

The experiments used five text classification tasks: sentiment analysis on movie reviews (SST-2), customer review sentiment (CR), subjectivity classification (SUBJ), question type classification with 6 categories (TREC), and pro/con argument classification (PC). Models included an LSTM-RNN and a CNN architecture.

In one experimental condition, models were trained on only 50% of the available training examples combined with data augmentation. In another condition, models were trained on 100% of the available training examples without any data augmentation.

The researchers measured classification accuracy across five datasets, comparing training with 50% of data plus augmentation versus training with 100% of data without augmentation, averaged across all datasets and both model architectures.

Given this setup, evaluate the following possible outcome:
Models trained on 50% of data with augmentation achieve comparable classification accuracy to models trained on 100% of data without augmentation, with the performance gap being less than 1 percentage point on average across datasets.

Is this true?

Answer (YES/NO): YES